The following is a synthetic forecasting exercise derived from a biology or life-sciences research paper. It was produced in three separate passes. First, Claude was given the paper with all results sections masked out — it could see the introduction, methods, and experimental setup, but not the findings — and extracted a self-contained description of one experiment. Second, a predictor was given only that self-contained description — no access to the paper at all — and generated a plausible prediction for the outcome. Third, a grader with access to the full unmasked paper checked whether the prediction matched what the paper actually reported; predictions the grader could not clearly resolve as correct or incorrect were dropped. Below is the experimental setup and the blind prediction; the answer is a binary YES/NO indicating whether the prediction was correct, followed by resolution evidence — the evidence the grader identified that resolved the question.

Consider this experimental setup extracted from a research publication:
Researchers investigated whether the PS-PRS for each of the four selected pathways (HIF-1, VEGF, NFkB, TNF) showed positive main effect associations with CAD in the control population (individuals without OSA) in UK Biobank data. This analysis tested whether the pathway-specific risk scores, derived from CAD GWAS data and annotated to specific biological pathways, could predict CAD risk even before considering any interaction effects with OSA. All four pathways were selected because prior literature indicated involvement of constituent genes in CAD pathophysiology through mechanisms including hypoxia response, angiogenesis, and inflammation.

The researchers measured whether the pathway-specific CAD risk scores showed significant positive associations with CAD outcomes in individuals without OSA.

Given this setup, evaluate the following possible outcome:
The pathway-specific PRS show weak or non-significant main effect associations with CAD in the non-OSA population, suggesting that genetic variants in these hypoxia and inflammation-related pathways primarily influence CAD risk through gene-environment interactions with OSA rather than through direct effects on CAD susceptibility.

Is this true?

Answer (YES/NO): NO